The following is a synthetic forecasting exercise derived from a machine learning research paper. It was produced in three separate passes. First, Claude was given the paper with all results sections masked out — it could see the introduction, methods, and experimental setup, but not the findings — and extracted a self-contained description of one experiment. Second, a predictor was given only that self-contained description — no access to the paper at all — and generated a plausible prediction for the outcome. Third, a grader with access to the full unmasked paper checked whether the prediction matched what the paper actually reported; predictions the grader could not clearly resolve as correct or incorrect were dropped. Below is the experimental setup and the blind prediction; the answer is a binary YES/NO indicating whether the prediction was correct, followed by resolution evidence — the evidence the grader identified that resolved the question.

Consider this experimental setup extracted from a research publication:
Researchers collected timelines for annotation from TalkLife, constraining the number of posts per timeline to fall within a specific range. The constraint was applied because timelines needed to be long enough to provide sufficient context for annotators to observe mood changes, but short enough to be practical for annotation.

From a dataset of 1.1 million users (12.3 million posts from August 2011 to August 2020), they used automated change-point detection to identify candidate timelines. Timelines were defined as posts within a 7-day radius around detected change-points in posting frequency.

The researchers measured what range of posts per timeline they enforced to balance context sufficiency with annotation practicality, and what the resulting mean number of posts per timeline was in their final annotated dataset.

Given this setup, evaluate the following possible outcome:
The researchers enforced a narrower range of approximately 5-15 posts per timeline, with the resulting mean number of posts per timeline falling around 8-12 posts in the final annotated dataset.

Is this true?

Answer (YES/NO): NO